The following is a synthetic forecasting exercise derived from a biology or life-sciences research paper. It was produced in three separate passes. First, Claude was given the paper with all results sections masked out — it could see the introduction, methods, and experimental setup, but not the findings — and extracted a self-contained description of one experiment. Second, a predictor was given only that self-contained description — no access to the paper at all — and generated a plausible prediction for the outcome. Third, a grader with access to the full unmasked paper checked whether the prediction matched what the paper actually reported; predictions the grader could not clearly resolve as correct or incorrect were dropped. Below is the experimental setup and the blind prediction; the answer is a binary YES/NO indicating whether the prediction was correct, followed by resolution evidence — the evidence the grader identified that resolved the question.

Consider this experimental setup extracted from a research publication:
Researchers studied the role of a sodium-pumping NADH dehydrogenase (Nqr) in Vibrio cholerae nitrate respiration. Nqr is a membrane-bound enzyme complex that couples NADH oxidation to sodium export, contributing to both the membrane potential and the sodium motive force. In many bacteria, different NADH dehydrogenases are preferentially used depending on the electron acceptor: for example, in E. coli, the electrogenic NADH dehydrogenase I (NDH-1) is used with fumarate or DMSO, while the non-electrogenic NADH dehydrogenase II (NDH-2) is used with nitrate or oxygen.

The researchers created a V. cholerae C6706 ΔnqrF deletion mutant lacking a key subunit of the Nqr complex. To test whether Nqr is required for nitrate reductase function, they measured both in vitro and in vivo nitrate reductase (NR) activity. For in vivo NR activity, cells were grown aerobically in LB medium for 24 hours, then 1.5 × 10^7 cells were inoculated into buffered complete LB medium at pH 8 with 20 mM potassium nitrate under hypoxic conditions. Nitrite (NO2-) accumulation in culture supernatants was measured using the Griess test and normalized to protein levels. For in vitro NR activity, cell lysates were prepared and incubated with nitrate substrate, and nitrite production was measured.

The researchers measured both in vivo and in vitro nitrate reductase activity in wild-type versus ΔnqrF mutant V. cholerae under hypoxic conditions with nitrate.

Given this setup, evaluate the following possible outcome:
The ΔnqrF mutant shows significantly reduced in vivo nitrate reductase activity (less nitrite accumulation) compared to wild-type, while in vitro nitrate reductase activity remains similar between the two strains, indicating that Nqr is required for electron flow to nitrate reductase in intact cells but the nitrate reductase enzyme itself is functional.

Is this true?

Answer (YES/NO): YES